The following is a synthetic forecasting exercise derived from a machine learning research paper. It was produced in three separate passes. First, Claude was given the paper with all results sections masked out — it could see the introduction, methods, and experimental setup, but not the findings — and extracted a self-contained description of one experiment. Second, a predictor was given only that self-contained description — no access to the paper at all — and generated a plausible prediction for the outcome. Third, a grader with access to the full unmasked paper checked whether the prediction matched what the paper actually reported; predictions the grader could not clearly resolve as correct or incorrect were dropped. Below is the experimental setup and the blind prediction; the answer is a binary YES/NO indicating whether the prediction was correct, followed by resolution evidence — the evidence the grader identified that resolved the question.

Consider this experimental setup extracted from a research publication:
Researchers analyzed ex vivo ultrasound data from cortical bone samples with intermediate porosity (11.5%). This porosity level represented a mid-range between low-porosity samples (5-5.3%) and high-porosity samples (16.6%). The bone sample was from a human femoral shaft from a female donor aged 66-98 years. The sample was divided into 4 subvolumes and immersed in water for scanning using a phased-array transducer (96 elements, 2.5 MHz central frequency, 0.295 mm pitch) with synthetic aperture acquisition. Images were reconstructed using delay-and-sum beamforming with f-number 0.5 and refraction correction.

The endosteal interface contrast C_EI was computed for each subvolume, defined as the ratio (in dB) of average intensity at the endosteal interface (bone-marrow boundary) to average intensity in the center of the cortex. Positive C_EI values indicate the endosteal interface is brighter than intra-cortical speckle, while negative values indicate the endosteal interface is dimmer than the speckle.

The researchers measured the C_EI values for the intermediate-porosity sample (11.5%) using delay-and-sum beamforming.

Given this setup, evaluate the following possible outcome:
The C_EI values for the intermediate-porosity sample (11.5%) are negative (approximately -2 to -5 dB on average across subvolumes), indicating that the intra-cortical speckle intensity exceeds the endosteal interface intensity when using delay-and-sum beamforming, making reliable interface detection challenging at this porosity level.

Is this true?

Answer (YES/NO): NO